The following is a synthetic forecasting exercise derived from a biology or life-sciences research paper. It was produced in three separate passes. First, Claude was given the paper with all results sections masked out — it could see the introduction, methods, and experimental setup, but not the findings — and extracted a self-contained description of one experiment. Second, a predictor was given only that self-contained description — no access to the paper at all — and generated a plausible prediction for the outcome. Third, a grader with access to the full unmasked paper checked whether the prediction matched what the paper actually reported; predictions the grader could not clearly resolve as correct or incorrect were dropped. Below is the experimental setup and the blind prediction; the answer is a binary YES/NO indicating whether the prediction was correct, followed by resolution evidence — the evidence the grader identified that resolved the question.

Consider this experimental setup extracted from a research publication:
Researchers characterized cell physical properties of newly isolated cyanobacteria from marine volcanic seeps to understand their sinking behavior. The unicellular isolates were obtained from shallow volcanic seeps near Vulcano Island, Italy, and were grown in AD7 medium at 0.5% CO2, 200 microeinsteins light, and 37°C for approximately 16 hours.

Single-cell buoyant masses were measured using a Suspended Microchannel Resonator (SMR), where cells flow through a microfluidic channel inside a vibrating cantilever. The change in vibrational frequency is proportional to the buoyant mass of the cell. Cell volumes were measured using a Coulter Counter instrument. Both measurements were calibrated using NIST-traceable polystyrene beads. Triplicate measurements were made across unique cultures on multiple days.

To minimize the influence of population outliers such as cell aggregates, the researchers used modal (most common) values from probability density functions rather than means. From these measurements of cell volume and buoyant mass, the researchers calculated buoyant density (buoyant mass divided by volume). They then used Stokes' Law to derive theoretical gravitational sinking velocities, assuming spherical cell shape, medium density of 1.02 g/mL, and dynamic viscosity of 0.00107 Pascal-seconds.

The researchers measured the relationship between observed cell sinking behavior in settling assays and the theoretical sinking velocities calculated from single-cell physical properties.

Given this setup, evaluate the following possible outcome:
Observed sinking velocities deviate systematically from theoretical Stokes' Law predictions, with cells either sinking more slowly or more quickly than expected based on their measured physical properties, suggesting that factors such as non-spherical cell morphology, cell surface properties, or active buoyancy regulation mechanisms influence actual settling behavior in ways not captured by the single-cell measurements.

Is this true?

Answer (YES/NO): YES